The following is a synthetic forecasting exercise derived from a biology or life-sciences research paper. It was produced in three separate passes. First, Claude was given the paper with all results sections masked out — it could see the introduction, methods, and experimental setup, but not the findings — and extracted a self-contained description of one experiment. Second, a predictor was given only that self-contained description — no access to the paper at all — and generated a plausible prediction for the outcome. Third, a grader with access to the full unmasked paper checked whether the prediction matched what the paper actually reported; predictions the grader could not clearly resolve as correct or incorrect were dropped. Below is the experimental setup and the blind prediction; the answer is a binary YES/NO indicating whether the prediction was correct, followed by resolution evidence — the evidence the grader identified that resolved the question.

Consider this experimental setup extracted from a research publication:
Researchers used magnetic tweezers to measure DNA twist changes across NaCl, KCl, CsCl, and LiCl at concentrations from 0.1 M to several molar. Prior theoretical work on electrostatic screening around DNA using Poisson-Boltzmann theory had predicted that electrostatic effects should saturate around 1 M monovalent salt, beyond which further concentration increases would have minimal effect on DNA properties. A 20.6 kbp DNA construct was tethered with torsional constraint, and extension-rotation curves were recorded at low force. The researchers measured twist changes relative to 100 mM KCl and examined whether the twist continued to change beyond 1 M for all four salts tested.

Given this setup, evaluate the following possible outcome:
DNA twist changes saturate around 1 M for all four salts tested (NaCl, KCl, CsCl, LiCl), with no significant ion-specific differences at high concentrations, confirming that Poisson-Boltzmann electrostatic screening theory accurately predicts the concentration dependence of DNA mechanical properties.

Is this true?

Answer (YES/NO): NO